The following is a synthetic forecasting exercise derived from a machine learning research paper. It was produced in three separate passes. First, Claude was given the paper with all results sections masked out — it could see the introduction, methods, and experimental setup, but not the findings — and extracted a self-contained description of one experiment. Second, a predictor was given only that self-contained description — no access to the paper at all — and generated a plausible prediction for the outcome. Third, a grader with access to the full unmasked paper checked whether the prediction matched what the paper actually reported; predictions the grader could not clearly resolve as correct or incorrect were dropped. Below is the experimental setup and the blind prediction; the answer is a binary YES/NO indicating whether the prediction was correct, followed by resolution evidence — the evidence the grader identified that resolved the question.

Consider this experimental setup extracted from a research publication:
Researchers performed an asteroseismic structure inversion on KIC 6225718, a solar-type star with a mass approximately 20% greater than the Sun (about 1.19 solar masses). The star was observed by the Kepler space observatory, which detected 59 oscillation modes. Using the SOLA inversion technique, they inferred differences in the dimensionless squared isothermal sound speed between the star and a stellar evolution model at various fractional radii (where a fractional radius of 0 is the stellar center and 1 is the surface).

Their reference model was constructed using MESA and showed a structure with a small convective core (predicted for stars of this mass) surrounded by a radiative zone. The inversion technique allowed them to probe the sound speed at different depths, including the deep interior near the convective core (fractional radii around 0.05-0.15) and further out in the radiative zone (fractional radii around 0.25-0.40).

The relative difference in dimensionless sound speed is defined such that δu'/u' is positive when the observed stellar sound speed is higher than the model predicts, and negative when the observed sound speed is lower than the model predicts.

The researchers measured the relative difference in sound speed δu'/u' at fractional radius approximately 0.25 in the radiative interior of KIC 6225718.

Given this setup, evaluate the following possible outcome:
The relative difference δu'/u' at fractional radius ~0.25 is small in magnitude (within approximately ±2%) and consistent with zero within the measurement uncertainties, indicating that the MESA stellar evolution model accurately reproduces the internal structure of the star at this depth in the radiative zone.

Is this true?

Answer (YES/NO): NO